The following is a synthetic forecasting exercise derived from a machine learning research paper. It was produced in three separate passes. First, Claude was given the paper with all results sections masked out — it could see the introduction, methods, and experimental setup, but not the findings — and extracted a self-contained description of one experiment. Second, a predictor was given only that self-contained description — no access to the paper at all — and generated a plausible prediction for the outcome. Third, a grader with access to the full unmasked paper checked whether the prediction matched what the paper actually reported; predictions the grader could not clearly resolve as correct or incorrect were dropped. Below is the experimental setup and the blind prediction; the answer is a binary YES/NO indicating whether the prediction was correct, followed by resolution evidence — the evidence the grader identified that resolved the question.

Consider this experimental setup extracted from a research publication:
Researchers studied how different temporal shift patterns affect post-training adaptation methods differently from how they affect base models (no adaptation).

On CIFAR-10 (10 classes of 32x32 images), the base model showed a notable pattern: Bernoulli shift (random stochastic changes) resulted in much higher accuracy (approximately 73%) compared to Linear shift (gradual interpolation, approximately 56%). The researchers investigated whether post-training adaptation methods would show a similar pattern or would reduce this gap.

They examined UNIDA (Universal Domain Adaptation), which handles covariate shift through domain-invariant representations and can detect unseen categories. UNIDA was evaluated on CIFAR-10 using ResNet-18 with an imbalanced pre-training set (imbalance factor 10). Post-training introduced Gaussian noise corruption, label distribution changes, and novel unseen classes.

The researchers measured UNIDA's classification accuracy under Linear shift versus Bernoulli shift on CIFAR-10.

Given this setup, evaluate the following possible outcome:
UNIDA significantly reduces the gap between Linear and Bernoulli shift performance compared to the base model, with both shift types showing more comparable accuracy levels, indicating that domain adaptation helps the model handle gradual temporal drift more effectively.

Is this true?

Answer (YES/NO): YES